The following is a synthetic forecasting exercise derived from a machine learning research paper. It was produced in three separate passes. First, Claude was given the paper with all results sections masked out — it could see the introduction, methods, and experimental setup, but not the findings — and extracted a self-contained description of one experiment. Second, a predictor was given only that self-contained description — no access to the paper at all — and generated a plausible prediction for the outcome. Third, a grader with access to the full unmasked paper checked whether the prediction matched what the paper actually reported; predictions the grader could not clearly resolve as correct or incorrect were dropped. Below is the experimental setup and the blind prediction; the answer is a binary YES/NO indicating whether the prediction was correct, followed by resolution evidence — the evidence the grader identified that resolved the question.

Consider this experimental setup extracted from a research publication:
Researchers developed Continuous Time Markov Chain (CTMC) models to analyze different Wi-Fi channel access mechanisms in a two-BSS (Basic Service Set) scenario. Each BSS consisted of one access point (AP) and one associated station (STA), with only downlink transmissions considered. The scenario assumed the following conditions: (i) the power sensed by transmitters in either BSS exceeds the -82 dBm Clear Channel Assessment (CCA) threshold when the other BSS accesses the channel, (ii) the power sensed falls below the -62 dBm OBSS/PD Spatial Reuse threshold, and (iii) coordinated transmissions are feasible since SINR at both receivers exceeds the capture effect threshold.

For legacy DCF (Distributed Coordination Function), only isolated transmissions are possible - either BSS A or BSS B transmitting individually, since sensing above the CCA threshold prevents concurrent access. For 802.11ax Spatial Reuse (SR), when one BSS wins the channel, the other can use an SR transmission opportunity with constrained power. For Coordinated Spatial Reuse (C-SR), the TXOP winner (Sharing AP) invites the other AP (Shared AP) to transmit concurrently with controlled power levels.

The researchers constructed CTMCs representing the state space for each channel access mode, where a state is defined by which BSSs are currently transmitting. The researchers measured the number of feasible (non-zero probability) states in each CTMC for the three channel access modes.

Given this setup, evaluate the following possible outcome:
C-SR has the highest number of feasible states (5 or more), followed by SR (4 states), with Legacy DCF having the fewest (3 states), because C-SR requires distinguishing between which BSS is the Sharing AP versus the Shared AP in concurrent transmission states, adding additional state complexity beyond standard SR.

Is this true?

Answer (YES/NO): NO